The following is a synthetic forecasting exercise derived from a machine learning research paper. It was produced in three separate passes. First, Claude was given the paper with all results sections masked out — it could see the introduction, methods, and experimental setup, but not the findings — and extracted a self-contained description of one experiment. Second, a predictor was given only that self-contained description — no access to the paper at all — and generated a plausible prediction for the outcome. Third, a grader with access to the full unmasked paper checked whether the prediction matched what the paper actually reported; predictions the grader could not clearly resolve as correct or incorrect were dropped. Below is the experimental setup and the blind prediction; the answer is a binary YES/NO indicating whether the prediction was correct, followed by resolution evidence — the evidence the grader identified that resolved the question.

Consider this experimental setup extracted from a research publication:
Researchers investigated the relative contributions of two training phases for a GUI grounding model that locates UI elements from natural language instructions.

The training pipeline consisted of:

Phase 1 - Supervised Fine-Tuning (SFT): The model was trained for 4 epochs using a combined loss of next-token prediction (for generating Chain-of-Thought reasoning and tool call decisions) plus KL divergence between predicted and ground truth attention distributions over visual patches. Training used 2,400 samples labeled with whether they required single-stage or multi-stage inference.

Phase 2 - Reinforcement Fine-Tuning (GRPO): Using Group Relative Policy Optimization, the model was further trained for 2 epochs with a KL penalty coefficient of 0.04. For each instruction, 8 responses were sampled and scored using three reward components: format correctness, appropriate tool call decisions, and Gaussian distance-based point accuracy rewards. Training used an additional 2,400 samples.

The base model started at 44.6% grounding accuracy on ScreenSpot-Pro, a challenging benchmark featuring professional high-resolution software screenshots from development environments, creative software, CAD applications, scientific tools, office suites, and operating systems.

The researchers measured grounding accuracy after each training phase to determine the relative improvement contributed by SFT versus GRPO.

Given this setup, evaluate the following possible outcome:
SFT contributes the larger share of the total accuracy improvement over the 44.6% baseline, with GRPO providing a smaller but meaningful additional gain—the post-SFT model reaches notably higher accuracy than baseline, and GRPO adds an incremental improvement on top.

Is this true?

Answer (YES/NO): YES